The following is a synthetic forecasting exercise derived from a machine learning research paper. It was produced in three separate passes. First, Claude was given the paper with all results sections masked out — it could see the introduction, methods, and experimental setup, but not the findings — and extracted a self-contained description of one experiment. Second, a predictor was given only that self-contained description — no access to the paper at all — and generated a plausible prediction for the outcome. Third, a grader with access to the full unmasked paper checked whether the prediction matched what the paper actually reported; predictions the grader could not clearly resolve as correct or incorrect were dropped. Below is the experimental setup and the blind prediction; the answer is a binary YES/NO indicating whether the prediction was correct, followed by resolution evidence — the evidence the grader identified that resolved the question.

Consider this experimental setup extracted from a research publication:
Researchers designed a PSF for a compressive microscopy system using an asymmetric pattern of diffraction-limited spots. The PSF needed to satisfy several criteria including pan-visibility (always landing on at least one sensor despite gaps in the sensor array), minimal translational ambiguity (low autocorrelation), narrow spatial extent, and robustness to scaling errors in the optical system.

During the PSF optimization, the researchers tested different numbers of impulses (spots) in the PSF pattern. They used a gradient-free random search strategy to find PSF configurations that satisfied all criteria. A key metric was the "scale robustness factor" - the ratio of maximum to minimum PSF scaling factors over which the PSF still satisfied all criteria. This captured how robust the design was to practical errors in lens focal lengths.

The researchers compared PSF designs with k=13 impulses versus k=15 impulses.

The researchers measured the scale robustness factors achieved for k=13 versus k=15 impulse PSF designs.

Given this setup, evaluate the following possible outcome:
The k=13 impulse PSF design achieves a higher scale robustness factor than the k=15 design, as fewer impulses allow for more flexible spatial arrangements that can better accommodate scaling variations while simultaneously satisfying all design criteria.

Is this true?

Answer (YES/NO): NO